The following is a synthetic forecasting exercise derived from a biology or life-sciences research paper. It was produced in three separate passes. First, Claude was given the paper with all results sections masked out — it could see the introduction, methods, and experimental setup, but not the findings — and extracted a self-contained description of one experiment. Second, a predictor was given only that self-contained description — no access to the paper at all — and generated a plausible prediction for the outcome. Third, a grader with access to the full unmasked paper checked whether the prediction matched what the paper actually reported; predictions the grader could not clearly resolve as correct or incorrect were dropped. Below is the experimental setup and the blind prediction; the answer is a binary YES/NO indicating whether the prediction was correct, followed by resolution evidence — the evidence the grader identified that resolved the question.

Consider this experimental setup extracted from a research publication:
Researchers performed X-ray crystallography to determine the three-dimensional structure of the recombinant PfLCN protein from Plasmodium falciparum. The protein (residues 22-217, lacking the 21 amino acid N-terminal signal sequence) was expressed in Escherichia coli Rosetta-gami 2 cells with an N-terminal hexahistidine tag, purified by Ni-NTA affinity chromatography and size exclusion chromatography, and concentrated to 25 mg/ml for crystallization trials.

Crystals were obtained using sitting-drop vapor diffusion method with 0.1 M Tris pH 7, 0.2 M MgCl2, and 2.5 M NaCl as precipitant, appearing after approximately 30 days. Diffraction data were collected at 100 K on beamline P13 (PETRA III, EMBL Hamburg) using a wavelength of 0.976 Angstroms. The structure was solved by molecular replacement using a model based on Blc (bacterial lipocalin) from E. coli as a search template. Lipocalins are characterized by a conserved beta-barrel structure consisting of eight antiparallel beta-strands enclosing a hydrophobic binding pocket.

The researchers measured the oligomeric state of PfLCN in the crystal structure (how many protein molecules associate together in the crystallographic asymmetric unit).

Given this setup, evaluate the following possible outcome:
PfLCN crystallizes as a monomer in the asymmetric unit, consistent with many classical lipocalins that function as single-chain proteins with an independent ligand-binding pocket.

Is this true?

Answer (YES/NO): NO